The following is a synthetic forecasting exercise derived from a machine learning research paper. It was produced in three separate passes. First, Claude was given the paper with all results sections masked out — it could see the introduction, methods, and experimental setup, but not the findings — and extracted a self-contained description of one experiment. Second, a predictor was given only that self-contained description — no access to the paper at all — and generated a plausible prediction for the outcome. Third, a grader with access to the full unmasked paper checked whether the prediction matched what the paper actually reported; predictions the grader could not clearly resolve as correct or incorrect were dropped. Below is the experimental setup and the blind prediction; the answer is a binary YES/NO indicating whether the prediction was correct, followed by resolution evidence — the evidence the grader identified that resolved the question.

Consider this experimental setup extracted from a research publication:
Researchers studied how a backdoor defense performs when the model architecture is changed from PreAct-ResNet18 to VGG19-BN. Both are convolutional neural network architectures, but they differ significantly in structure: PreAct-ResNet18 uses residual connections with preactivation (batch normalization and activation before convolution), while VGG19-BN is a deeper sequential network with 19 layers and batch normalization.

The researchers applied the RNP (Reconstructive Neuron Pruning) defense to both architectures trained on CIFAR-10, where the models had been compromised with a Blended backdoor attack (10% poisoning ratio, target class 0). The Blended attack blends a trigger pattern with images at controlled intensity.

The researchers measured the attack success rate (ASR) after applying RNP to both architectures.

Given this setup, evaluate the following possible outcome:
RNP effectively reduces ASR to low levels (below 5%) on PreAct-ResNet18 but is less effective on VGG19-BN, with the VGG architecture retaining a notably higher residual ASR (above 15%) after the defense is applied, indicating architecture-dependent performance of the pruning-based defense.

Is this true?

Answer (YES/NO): NO